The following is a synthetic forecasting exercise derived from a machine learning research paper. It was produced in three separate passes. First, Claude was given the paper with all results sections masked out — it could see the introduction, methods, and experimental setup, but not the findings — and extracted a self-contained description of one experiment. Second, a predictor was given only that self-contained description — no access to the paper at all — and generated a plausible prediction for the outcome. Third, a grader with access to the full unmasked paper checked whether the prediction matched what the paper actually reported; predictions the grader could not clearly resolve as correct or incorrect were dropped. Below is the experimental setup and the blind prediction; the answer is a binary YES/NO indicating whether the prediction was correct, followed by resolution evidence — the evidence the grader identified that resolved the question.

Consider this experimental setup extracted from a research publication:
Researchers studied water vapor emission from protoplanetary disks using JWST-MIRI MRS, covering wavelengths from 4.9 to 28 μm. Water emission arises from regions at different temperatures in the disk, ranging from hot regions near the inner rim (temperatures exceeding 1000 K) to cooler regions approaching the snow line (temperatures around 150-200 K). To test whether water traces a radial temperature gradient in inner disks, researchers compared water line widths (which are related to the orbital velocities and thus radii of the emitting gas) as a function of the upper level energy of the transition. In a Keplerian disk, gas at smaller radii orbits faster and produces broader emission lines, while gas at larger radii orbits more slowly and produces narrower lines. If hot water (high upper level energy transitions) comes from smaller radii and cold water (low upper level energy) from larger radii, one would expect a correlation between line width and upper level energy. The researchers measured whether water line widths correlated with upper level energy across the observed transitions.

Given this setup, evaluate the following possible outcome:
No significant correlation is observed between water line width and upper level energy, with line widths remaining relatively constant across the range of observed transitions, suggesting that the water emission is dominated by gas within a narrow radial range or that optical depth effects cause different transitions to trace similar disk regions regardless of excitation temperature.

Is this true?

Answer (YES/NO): NO